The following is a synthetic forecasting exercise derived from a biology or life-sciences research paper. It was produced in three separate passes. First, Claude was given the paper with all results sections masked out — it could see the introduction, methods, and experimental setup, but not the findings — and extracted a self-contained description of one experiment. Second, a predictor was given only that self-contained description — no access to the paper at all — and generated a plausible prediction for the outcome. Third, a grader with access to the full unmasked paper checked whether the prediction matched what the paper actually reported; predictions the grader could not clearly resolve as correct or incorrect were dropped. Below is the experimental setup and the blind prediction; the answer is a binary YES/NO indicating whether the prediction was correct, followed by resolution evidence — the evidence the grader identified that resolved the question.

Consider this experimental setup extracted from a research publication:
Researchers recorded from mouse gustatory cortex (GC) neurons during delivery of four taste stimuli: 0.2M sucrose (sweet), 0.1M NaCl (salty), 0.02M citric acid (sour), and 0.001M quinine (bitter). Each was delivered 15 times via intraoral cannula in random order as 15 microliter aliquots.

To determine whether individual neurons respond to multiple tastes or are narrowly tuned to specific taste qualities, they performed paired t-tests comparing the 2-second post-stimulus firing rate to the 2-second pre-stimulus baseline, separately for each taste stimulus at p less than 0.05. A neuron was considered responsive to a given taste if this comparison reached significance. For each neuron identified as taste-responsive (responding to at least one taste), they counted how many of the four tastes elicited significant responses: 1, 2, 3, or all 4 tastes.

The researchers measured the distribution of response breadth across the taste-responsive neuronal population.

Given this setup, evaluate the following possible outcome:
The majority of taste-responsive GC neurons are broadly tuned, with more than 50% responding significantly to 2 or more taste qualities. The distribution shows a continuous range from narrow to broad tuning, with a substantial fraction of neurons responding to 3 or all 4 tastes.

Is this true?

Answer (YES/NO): YES